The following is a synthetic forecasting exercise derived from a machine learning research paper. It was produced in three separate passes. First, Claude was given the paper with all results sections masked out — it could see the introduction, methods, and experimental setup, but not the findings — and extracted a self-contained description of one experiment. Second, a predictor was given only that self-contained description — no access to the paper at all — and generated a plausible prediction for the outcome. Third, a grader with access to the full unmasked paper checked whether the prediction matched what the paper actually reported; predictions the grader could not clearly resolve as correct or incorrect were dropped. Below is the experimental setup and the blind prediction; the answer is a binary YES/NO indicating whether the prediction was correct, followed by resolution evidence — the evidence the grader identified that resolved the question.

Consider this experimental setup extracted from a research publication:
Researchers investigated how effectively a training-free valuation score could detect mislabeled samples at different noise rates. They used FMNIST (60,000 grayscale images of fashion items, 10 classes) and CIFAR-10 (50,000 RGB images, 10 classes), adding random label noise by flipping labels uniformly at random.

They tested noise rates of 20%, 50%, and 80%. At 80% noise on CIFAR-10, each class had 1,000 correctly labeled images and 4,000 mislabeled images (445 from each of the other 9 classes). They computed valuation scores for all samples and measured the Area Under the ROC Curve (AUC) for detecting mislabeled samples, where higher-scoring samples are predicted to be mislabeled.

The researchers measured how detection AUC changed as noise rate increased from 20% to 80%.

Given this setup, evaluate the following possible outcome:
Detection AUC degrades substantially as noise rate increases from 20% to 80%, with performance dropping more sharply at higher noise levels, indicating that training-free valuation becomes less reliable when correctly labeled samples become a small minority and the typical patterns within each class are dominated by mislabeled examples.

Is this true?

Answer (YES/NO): NO